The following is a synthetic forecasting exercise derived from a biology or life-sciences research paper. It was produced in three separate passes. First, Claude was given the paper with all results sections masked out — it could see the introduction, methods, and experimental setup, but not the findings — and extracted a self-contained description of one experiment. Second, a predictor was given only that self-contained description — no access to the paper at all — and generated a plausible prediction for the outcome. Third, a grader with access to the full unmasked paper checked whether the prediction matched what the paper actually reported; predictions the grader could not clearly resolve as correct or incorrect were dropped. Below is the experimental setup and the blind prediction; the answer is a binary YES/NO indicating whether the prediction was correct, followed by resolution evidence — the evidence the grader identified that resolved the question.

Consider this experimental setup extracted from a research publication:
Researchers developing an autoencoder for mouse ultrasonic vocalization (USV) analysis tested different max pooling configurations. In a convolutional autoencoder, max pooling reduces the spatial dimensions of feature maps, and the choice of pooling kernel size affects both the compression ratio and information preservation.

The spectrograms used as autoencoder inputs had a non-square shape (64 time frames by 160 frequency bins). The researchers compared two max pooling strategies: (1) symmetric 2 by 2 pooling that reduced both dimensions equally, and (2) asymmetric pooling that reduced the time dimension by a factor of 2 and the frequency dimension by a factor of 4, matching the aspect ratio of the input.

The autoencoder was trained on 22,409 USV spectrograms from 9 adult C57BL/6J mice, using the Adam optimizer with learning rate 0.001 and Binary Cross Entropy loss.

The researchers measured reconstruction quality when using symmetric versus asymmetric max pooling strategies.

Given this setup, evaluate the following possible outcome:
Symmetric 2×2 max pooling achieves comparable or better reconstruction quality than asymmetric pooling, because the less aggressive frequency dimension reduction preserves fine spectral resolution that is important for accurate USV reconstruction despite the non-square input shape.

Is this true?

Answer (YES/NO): YES